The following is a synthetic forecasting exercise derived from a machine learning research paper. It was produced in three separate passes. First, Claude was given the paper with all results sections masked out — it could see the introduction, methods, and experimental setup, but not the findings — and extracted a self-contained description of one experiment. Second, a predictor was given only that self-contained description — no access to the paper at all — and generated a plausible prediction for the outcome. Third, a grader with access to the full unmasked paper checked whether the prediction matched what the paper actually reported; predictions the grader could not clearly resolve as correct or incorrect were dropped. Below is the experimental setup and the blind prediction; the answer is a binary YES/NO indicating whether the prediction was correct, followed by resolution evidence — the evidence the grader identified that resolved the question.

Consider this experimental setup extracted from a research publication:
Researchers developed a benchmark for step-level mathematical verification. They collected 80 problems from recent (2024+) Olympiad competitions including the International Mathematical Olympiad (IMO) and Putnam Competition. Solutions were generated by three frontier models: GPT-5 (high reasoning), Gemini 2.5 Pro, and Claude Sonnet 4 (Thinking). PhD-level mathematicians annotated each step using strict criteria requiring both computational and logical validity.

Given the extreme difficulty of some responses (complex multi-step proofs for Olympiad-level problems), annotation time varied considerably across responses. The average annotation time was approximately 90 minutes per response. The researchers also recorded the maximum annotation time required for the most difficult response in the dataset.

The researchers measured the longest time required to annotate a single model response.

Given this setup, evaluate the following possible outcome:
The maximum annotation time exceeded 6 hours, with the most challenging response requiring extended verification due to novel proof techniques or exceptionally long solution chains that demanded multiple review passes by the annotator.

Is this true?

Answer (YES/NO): NO